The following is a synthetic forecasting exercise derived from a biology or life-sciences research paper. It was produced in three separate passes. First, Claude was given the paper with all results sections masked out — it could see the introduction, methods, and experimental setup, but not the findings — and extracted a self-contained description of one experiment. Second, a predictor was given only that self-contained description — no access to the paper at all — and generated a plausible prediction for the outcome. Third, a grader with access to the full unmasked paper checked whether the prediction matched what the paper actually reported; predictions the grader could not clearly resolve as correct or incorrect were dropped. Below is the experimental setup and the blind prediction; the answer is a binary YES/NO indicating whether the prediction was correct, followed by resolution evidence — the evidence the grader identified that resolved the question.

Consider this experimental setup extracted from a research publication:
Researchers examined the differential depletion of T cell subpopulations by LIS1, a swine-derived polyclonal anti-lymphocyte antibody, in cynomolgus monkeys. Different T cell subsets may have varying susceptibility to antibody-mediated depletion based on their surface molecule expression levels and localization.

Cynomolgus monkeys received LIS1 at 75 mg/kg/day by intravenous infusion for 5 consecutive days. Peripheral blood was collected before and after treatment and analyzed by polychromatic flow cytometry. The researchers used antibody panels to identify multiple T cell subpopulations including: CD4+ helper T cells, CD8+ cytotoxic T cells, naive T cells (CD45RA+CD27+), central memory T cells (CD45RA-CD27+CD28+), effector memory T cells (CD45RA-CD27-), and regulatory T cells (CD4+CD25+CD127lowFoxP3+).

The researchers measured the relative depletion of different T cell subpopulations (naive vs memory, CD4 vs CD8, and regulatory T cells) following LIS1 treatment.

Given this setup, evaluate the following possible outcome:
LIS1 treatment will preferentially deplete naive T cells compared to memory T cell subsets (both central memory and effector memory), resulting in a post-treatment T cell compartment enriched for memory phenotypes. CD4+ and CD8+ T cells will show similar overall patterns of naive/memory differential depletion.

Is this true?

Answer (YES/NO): NO